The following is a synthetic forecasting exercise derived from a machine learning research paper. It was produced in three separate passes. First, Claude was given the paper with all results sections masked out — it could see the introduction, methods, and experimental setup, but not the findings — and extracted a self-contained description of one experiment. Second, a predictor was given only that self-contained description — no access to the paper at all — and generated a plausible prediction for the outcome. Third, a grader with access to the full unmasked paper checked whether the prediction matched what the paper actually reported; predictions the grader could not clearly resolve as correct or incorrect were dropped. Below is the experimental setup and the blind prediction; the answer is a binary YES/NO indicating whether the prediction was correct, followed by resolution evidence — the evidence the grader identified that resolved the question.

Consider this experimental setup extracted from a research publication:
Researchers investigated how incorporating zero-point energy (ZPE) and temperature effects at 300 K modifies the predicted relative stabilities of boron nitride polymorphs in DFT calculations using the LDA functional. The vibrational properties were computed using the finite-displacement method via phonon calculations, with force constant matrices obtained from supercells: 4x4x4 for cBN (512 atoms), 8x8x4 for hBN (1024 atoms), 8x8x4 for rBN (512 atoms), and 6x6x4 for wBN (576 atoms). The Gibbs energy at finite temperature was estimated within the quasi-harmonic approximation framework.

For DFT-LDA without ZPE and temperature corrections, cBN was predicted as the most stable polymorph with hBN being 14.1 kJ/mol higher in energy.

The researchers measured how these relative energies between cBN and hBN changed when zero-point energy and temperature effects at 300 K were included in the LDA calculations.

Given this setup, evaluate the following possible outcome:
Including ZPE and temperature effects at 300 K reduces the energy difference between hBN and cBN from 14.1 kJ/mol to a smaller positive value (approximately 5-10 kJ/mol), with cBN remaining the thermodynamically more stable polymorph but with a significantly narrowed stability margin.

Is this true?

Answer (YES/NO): NO